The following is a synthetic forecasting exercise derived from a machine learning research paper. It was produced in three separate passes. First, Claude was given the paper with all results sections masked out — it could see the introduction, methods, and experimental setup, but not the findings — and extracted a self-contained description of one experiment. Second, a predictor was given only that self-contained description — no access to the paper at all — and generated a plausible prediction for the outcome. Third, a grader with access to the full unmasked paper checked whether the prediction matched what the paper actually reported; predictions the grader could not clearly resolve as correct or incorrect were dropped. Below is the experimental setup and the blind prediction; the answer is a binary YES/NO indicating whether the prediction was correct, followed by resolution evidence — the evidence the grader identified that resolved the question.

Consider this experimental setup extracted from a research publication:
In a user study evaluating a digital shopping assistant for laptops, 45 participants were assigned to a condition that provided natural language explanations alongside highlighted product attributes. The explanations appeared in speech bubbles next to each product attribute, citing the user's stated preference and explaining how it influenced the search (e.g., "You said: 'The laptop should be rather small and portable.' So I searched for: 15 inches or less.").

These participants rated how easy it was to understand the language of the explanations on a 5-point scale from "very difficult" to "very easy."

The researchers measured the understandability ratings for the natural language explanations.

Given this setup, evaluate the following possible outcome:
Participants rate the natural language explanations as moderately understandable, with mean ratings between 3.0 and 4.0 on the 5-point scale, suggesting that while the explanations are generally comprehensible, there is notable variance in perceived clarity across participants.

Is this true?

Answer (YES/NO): NO